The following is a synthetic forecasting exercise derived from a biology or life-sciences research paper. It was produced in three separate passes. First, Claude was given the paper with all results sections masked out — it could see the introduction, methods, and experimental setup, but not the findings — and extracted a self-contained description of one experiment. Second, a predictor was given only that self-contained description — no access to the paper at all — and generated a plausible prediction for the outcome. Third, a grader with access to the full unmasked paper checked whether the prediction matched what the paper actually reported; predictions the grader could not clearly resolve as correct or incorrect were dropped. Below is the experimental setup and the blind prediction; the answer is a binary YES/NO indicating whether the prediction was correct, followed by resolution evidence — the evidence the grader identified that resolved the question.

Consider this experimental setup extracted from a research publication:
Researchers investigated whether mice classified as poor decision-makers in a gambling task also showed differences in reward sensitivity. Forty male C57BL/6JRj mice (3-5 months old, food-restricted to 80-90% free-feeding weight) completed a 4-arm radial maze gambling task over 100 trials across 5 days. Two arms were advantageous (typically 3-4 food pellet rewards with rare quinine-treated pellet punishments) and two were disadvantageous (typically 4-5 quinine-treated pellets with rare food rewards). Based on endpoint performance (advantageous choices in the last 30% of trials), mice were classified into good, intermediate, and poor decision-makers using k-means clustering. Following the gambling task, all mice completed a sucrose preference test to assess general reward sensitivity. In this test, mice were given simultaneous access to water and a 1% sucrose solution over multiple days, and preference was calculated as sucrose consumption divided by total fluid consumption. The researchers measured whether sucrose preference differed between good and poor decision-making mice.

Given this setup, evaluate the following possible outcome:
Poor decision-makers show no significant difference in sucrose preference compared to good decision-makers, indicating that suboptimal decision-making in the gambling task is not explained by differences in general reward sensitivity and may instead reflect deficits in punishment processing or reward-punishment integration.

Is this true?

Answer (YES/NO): YES